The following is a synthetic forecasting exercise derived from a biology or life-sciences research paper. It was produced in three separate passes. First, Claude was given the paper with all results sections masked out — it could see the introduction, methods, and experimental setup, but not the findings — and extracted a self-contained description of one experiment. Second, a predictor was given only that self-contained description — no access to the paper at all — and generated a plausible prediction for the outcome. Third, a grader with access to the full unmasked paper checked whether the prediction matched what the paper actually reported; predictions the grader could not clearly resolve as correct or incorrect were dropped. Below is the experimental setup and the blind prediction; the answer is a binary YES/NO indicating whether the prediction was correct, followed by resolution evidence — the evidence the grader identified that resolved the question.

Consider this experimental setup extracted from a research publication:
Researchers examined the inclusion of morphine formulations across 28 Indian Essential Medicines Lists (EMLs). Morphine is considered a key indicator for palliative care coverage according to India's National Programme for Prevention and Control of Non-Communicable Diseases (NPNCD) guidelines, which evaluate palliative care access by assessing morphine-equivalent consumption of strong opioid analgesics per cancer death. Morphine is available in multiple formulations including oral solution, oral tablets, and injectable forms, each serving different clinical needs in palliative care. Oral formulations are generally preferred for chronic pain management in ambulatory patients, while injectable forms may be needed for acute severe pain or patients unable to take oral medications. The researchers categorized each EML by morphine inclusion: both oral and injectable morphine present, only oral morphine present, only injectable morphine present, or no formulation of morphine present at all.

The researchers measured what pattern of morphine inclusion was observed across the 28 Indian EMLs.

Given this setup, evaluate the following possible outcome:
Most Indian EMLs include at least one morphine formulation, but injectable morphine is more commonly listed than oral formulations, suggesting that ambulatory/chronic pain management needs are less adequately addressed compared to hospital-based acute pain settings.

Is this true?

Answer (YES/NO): YES